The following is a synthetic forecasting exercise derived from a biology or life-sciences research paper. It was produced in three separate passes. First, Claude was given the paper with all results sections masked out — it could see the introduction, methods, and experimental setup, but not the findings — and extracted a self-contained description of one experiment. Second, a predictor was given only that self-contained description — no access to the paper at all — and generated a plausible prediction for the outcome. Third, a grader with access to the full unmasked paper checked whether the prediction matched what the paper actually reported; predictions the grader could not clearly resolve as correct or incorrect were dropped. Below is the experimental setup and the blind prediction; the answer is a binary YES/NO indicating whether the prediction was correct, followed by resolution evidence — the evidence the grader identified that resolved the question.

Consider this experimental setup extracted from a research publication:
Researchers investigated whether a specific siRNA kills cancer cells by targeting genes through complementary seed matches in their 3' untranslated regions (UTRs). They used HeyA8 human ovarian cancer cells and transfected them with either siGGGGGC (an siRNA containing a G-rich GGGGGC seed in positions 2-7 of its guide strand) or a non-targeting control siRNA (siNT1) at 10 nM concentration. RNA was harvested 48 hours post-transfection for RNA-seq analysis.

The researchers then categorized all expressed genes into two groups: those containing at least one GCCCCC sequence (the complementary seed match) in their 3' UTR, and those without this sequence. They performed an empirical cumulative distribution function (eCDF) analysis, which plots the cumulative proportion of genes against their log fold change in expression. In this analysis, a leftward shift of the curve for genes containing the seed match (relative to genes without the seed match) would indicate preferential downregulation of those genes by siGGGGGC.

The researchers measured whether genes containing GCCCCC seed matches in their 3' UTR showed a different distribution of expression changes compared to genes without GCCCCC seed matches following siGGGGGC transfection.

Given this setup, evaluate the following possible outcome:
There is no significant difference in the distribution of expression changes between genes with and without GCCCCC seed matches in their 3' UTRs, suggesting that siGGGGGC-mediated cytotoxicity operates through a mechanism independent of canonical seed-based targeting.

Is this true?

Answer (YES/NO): NO